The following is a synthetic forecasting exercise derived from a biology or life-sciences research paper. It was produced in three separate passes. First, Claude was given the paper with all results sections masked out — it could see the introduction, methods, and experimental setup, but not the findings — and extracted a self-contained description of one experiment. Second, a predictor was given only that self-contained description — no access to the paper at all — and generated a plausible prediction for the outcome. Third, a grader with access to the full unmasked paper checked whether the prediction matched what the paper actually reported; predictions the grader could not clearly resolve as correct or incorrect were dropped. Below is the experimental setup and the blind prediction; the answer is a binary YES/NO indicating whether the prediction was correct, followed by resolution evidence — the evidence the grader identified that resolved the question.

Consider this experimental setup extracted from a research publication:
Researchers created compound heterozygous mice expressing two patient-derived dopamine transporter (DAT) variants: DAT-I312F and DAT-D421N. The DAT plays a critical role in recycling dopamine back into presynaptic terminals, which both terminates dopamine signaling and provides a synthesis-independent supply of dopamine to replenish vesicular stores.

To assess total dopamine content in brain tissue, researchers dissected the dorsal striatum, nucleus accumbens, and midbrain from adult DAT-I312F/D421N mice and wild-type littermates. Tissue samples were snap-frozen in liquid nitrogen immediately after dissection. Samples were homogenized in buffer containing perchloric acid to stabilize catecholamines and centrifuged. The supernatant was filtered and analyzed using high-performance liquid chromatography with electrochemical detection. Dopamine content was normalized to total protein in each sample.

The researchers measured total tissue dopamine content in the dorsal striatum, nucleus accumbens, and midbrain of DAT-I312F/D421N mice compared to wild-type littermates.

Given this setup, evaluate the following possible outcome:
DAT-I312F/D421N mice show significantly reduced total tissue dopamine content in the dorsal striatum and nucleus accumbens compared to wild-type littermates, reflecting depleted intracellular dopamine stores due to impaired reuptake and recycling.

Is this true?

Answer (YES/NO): NO